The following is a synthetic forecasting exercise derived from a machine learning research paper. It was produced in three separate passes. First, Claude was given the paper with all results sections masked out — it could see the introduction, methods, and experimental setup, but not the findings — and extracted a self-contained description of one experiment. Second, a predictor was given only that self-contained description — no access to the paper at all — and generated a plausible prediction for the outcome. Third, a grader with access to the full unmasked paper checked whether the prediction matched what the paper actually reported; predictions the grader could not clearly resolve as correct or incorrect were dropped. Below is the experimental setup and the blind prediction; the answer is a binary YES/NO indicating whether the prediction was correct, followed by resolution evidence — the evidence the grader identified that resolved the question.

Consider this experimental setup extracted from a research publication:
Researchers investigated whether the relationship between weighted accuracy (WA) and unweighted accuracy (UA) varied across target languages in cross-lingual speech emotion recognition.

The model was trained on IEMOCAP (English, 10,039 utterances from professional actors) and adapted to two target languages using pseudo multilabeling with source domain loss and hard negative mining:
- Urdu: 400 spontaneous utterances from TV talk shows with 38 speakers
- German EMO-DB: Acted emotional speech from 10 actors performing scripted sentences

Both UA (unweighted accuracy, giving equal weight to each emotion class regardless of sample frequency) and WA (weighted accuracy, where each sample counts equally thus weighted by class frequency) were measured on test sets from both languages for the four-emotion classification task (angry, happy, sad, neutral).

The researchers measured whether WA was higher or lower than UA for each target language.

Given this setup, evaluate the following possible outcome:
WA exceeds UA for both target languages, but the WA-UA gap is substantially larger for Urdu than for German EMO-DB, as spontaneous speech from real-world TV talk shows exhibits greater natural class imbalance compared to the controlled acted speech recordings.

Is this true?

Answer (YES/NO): NO